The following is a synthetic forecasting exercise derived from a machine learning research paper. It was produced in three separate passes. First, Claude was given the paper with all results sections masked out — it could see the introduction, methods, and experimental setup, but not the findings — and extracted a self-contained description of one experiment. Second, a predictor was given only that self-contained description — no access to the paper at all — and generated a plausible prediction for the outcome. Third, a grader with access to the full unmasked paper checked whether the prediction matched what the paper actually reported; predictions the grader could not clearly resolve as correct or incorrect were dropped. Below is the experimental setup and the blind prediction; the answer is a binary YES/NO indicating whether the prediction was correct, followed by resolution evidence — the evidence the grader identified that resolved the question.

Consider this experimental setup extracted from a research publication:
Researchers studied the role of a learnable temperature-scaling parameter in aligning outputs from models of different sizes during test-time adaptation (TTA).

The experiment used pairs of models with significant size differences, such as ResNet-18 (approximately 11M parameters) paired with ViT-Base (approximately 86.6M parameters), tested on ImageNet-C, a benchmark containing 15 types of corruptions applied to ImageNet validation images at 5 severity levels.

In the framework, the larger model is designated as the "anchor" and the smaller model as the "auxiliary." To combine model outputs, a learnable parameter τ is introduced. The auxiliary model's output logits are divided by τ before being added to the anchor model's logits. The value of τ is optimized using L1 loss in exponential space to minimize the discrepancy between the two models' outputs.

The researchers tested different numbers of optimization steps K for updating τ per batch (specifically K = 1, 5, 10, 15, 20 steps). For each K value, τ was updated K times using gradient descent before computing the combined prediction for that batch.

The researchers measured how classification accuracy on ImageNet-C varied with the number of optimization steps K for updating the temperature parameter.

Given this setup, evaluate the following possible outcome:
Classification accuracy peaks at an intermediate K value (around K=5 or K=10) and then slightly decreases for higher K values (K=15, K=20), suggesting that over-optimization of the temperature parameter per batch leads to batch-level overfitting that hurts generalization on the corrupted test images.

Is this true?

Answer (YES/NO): NO